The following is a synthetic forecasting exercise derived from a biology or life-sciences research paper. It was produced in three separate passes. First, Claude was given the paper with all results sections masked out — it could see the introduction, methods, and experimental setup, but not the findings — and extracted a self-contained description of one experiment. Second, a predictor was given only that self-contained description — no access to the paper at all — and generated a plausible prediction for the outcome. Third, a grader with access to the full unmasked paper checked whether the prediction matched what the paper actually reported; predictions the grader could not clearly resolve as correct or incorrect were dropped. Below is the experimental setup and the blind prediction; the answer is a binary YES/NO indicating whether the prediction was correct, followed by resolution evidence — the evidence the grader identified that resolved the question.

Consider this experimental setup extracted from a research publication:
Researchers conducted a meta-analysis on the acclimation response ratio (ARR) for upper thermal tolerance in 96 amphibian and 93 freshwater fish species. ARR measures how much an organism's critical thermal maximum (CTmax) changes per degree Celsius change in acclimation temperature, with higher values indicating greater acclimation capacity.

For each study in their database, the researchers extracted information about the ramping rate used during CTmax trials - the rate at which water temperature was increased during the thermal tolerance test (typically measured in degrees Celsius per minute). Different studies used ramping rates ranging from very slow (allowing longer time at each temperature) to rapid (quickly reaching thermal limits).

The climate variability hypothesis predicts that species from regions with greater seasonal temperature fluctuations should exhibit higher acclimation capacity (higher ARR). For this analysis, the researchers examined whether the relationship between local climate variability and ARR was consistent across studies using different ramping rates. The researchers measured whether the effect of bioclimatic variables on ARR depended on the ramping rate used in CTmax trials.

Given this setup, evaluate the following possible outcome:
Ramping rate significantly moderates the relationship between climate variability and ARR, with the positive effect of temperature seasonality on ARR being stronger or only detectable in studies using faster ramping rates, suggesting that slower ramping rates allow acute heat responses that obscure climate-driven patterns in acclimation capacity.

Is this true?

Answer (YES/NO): NO